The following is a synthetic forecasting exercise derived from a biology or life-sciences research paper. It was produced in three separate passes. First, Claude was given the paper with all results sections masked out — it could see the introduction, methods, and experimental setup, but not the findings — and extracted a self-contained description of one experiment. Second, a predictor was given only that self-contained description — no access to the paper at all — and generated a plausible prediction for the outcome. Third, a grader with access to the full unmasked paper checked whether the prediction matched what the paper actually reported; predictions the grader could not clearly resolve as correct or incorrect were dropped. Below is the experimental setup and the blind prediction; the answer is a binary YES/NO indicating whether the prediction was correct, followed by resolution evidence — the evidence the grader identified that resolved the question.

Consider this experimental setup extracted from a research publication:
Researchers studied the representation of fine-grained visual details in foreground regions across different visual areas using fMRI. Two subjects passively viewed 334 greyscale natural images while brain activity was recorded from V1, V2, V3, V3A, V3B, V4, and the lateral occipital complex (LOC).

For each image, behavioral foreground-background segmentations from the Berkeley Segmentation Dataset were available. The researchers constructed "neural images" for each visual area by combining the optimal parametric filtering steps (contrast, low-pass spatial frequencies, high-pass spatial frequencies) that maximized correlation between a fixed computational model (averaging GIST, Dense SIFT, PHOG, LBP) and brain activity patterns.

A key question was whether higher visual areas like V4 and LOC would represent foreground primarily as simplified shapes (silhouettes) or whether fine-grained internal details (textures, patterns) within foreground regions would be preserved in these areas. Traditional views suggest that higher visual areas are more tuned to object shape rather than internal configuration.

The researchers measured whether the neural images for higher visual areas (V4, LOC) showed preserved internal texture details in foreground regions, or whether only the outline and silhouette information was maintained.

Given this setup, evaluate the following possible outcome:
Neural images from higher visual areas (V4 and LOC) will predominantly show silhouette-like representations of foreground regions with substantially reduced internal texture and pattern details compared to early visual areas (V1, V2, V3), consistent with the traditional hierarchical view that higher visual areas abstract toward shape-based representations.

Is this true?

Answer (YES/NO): NO